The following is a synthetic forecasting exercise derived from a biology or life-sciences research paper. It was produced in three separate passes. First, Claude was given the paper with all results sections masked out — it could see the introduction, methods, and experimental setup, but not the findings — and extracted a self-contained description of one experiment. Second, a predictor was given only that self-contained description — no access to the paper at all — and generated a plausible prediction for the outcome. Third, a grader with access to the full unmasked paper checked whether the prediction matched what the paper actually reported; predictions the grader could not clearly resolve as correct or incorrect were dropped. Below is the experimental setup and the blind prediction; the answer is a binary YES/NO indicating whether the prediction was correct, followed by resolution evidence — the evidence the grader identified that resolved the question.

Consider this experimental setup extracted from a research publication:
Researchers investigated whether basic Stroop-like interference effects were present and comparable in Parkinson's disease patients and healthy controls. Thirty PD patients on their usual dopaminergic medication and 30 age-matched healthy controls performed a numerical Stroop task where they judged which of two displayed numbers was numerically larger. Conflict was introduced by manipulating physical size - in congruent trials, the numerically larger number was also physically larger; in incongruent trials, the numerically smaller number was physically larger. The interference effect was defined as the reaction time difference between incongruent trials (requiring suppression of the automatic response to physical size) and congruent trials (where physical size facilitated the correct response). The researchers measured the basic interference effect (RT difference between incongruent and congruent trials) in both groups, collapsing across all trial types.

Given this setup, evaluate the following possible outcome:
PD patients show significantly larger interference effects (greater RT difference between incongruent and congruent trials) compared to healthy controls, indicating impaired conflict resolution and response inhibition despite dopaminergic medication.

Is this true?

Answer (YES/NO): NO